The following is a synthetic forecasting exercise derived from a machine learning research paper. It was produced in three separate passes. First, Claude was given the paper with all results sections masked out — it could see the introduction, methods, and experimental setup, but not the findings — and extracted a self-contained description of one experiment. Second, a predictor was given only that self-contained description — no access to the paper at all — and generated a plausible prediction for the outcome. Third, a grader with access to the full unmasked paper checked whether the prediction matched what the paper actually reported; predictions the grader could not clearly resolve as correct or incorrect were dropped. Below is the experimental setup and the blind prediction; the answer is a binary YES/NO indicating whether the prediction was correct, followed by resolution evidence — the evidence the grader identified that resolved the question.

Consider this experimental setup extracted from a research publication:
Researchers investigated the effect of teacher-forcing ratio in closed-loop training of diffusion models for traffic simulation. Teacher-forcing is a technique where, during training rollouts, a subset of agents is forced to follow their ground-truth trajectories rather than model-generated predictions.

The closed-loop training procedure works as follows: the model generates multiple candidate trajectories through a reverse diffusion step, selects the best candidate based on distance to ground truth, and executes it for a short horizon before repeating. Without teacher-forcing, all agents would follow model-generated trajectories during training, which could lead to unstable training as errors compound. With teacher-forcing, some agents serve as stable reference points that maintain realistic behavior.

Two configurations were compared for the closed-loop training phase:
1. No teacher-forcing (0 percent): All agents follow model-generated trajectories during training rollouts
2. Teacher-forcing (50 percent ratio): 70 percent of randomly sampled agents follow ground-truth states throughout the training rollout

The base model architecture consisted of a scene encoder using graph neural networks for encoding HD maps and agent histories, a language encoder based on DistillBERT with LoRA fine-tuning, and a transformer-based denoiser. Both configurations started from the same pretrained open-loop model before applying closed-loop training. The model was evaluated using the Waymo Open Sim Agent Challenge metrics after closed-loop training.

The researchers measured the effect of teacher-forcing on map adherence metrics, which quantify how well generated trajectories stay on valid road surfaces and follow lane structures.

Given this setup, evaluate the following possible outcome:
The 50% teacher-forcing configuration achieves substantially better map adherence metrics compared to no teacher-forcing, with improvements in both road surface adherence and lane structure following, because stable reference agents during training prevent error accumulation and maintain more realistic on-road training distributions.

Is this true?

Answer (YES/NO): YES